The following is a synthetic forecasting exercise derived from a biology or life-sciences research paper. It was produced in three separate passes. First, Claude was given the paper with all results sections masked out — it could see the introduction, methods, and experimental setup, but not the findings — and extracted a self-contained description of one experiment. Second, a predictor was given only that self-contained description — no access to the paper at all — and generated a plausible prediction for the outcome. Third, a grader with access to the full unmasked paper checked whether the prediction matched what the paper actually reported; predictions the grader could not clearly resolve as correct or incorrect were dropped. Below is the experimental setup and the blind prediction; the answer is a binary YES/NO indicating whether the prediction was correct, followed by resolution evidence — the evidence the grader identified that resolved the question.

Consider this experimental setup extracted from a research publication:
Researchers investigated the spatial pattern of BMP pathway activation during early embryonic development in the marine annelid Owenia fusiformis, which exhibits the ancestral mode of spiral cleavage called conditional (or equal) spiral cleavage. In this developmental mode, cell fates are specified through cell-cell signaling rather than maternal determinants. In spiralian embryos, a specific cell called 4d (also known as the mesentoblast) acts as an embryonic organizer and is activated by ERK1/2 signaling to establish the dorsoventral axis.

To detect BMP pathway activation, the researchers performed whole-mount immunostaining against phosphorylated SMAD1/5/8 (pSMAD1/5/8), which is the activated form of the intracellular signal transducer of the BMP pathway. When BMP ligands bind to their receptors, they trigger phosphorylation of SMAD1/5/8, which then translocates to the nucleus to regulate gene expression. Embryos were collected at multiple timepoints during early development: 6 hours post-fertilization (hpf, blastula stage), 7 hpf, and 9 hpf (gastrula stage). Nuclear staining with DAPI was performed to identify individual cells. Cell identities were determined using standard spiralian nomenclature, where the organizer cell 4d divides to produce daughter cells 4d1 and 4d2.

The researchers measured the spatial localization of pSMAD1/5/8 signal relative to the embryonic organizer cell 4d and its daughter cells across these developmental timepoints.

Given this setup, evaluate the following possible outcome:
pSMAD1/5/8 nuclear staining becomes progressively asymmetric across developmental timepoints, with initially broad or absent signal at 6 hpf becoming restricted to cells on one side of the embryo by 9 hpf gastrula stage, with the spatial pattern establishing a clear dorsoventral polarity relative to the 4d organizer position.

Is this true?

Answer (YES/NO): NO